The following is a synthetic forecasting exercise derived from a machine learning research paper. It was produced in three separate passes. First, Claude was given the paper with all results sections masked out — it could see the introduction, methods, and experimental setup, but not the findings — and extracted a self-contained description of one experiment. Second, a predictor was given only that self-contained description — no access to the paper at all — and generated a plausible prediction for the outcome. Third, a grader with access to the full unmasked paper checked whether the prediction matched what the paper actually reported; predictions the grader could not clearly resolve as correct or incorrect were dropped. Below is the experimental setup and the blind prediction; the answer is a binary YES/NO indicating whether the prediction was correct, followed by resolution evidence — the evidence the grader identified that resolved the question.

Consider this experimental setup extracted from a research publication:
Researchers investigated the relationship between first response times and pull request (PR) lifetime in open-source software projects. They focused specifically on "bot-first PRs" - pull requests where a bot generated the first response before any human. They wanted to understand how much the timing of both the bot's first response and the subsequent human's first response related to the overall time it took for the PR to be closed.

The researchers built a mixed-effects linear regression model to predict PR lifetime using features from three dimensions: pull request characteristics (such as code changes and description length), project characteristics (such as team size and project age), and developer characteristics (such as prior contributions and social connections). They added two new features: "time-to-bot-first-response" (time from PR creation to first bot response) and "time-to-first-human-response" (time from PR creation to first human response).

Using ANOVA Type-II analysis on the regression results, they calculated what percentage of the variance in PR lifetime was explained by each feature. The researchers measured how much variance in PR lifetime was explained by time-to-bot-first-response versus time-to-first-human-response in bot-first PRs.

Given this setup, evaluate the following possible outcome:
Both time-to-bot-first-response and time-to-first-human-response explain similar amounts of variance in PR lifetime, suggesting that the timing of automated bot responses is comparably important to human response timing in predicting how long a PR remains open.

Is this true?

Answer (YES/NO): NO